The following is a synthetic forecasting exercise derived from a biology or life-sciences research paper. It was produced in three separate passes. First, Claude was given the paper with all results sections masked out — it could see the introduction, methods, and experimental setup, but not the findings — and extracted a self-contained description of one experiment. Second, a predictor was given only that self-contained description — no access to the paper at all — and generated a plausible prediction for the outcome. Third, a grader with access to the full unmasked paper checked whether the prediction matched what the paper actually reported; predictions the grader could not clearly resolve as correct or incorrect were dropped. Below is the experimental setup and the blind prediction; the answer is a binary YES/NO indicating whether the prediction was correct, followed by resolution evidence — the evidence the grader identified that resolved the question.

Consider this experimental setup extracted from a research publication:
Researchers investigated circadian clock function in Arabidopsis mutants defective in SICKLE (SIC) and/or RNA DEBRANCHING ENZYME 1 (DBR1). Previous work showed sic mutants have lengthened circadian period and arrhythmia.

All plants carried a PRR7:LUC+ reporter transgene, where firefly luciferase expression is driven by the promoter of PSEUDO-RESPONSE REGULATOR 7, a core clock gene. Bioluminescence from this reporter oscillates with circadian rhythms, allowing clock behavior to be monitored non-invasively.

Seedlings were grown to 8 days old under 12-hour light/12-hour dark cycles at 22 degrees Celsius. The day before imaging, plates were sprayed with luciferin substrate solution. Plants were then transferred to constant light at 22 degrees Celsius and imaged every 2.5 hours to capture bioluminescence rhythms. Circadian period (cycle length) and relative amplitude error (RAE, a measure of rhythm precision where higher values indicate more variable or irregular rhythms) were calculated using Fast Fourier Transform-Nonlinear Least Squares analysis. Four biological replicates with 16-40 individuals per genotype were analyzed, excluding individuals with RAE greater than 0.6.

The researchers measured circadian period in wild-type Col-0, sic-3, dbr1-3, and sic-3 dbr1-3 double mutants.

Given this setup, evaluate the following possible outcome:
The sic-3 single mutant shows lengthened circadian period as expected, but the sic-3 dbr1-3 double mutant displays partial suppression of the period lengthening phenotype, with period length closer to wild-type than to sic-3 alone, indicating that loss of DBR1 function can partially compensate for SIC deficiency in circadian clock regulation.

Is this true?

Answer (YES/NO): NO